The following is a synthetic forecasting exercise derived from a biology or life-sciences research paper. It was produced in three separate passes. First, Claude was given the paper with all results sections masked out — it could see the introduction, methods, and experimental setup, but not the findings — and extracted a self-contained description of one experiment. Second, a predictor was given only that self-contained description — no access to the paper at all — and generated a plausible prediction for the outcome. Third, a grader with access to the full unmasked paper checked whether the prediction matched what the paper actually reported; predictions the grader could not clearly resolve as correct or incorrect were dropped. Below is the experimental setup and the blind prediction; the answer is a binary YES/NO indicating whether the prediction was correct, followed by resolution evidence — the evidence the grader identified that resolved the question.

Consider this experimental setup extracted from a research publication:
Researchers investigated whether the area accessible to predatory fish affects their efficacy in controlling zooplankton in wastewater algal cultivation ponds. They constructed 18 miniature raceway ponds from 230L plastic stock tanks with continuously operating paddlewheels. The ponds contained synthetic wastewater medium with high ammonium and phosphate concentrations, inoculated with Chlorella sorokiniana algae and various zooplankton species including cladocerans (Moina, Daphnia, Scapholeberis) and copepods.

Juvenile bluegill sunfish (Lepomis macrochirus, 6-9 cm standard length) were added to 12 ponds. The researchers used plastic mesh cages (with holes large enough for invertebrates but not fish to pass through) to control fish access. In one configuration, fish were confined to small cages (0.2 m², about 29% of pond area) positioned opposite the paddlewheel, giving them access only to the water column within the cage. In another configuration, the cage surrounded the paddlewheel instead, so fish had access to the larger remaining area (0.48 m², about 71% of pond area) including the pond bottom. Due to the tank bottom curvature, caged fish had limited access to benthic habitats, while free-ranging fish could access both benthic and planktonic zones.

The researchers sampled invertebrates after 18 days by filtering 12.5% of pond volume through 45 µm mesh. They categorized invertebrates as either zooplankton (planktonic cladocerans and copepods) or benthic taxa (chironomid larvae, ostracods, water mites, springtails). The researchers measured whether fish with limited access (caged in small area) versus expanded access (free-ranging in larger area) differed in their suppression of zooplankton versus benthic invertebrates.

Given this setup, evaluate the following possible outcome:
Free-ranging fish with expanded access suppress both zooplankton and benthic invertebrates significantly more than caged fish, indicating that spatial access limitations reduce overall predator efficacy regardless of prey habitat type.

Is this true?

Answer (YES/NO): NO